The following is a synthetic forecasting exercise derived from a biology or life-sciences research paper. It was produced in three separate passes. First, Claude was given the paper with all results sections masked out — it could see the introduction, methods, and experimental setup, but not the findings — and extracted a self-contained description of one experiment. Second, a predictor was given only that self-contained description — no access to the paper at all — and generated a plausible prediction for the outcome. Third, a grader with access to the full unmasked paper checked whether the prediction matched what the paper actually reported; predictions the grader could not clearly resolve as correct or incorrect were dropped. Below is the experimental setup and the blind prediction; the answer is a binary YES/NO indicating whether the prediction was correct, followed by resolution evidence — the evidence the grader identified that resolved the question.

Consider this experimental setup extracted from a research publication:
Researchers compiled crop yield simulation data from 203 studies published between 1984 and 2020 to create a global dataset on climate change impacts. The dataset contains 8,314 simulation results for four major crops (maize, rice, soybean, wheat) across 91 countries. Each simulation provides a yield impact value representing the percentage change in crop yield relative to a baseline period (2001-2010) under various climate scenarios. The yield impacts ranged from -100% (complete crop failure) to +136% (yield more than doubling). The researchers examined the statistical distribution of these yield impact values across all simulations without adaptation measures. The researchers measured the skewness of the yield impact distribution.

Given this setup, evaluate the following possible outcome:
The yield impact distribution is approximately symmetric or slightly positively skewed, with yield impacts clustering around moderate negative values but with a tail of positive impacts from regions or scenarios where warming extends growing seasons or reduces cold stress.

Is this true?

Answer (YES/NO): NO